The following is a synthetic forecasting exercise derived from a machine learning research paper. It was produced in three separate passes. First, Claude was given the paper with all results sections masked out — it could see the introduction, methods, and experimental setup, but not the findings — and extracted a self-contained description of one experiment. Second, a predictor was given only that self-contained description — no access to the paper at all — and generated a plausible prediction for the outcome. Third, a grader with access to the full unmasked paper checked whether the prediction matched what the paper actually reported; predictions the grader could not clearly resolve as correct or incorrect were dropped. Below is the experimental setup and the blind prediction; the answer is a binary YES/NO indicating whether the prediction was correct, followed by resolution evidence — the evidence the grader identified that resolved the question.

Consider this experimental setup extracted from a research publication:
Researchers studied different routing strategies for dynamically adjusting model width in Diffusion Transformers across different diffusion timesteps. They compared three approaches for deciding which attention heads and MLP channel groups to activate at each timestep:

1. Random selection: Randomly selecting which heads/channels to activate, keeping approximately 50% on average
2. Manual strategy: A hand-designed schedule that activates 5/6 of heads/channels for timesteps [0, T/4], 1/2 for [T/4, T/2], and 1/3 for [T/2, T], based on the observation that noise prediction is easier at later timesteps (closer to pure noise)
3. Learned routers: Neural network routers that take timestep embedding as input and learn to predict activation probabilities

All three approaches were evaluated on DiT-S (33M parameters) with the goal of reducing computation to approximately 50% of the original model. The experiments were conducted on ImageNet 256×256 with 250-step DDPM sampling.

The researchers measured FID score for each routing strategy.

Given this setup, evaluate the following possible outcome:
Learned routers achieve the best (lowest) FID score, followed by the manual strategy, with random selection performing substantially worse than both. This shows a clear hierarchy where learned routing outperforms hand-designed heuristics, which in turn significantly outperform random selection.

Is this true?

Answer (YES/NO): YES